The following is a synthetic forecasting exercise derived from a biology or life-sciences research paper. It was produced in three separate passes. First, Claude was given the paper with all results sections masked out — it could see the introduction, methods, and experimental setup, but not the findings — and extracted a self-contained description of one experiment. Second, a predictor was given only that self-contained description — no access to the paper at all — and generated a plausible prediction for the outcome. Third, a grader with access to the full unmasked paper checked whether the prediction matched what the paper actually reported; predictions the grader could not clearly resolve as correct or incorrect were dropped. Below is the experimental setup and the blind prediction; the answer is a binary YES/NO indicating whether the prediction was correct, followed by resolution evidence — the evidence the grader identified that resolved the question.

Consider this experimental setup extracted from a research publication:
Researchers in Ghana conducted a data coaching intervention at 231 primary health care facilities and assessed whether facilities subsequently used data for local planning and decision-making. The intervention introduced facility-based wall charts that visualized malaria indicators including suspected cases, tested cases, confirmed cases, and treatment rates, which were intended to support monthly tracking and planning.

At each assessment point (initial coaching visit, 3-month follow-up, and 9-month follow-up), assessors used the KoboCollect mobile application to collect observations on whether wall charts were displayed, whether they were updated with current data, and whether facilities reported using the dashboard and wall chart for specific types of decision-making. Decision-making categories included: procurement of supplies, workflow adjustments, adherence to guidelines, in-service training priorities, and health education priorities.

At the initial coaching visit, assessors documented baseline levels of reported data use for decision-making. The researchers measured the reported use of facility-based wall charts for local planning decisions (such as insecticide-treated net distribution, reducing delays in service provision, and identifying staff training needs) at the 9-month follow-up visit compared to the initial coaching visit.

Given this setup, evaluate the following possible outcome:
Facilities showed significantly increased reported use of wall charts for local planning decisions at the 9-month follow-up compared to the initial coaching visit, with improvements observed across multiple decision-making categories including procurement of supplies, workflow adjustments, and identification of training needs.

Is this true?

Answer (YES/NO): NO